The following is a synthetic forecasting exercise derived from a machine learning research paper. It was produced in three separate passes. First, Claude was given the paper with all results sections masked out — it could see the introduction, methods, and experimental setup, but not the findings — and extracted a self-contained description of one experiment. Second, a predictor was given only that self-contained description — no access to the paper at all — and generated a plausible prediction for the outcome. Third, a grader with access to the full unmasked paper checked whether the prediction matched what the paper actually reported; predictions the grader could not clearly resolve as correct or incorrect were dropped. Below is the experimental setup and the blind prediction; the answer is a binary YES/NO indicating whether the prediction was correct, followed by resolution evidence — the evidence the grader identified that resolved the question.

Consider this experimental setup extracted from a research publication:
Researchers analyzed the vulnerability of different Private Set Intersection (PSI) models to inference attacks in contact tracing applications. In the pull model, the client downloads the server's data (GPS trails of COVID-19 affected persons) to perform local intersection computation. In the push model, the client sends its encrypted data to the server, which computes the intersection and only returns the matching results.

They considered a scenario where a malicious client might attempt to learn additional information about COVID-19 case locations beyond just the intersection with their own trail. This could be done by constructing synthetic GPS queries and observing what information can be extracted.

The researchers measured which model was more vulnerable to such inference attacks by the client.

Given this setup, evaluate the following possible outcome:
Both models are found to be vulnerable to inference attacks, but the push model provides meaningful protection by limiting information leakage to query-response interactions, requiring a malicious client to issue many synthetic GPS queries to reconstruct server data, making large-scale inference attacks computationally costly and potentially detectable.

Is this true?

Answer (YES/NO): NO